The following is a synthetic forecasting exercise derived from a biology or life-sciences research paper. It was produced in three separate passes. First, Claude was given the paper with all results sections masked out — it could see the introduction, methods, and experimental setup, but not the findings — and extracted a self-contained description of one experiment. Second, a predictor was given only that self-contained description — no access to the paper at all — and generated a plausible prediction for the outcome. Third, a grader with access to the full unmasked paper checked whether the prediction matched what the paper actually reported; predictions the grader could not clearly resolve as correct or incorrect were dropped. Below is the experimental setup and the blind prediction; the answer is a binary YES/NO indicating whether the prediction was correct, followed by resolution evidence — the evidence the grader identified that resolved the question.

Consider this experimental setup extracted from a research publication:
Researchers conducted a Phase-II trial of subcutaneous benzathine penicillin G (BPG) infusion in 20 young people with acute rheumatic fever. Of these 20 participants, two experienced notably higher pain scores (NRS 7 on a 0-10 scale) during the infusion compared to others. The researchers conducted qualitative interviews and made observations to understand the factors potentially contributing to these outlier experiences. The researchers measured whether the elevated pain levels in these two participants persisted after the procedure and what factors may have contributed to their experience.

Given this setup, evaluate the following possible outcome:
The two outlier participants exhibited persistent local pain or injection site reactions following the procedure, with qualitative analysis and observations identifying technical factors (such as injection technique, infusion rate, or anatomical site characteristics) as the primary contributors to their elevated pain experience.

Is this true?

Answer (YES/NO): NO